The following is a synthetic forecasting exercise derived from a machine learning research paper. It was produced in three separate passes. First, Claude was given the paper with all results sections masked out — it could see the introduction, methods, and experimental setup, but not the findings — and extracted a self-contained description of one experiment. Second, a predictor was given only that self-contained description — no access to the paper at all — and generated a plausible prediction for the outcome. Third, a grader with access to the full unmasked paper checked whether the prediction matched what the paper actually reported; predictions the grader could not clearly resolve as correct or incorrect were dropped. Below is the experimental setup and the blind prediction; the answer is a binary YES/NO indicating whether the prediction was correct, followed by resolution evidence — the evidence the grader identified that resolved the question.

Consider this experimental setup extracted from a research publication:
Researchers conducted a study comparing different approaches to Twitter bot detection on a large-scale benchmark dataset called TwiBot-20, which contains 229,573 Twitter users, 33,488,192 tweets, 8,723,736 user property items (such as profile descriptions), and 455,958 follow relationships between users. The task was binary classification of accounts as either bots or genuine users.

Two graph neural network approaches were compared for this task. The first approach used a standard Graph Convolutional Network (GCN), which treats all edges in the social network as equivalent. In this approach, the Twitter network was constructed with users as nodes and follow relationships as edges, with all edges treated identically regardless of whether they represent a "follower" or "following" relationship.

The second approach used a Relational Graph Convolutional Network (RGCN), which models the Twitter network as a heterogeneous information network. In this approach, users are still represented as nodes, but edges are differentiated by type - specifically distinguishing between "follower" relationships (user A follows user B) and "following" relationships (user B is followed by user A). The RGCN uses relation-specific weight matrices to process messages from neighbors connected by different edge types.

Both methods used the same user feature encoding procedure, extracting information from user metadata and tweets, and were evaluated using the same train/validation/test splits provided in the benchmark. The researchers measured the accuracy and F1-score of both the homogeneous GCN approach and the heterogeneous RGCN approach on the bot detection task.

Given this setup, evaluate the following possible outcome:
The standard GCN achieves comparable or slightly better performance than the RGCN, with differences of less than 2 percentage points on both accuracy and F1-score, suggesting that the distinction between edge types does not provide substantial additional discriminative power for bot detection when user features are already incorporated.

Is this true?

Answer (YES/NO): NO